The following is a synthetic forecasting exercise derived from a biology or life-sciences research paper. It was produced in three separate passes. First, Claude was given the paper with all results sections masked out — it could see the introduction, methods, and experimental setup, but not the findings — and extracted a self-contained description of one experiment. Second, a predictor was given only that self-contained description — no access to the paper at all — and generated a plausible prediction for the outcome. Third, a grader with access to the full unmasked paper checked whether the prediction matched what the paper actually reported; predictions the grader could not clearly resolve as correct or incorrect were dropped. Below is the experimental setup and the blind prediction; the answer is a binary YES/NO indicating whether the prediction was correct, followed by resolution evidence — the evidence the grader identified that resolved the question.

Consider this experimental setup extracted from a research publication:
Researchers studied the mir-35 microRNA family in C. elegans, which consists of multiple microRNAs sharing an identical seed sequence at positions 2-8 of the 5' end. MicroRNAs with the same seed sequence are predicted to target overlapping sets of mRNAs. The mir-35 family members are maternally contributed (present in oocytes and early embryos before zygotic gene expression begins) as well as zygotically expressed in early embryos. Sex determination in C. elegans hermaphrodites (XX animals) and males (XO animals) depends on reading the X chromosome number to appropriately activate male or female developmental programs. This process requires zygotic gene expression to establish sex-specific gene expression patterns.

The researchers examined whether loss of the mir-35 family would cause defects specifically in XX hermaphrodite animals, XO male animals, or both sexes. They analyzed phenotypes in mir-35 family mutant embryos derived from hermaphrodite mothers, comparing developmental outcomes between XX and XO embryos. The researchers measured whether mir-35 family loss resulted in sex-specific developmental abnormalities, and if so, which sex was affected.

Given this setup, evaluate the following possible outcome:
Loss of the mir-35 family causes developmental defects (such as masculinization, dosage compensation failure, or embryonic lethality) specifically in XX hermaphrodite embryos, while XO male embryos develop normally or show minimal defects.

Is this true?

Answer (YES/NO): NO